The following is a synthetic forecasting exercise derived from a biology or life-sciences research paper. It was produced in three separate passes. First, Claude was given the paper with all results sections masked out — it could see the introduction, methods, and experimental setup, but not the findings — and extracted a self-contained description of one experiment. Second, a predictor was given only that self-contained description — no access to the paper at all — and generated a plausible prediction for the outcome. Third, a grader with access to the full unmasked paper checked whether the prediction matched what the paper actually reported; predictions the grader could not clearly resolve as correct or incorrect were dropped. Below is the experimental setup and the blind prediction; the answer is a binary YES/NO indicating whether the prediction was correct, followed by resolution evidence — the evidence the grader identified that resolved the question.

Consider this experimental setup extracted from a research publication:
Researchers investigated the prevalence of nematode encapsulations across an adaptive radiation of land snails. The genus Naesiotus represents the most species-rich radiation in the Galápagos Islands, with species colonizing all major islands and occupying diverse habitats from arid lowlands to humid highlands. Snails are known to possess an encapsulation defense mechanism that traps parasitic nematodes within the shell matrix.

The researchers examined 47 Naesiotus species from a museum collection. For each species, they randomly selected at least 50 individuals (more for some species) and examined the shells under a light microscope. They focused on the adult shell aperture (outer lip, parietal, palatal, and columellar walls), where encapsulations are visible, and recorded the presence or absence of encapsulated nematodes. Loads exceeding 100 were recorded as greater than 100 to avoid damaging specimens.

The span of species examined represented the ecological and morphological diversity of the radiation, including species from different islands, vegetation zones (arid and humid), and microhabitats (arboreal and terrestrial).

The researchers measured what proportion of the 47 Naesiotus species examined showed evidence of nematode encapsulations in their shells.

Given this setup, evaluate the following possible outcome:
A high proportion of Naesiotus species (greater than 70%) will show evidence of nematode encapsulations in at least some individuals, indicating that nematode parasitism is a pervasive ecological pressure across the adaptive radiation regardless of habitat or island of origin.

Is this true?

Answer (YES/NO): YES